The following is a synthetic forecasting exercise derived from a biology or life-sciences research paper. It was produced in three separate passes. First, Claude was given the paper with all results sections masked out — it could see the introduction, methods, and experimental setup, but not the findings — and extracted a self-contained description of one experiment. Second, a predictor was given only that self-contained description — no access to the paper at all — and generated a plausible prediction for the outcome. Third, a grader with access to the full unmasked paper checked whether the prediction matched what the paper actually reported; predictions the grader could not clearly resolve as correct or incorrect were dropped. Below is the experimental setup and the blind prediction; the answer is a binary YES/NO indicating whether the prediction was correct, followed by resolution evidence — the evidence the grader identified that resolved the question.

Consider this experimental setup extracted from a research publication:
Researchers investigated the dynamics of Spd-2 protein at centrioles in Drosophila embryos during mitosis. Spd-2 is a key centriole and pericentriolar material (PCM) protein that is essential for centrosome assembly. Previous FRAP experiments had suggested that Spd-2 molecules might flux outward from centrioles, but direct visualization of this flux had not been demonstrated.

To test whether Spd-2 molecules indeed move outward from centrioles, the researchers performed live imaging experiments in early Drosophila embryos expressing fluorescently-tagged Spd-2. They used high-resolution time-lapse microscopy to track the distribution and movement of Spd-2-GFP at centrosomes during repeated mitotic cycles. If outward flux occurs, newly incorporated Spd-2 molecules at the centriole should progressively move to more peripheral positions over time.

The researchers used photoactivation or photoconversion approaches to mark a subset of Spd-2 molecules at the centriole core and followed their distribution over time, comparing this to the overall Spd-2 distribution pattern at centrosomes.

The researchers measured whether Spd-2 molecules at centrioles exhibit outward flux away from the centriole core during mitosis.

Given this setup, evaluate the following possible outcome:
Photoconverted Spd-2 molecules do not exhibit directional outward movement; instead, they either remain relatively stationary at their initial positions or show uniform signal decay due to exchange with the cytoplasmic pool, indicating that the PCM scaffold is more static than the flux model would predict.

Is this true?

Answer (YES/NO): NO